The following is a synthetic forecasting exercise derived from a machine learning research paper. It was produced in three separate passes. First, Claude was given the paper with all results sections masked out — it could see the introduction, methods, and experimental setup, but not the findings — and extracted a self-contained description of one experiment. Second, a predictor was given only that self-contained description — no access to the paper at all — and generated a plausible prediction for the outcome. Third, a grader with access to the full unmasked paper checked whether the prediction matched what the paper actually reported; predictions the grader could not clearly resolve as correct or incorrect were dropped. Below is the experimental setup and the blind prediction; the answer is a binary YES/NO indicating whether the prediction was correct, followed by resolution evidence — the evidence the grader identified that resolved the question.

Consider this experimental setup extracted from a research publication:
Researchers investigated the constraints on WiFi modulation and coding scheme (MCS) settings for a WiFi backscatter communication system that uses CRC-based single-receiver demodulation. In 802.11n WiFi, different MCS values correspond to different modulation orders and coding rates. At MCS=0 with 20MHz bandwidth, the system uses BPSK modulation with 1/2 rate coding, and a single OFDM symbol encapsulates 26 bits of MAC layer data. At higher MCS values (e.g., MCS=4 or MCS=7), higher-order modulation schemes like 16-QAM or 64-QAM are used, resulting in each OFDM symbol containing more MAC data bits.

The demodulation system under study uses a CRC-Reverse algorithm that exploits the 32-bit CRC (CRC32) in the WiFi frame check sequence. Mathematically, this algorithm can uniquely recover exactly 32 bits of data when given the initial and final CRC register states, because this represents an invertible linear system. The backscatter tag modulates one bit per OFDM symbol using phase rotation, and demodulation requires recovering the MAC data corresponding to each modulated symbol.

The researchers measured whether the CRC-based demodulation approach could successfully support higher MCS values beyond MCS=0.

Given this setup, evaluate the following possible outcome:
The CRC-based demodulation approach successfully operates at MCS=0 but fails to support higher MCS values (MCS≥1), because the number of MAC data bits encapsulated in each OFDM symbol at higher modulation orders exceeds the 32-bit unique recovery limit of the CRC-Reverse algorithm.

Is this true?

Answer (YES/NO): YES